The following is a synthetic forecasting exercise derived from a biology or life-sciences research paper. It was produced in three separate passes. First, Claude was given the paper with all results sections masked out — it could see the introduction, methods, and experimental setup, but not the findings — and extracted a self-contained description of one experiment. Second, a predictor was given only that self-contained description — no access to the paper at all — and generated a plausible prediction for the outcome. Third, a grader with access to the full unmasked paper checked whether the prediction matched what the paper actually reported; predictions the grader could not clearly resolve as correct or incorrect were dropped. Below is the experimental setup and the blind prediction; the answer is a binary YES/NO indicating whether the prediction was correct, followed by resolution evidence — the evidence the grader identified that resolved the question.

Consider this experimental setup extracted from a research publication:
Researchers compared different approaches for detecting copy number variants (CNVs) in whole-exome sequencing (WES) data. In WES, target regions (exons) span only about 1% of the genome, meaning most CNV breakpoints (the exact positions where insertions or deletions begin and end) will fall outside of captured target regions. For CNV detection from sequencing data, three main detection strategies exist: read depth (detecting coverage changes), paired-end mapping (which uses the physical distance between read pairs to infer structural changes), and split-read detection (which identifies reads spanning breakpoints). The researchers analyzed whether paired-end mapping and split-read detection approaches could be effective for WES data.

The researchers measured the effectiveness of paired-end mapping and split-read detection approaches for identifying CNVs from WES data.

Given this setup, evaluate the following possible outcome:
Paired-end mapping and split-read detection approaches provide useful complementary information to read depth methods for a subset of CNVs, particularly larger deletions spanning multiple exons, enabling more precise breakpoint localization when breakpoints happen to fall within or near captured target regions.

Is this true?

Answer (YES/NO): NO